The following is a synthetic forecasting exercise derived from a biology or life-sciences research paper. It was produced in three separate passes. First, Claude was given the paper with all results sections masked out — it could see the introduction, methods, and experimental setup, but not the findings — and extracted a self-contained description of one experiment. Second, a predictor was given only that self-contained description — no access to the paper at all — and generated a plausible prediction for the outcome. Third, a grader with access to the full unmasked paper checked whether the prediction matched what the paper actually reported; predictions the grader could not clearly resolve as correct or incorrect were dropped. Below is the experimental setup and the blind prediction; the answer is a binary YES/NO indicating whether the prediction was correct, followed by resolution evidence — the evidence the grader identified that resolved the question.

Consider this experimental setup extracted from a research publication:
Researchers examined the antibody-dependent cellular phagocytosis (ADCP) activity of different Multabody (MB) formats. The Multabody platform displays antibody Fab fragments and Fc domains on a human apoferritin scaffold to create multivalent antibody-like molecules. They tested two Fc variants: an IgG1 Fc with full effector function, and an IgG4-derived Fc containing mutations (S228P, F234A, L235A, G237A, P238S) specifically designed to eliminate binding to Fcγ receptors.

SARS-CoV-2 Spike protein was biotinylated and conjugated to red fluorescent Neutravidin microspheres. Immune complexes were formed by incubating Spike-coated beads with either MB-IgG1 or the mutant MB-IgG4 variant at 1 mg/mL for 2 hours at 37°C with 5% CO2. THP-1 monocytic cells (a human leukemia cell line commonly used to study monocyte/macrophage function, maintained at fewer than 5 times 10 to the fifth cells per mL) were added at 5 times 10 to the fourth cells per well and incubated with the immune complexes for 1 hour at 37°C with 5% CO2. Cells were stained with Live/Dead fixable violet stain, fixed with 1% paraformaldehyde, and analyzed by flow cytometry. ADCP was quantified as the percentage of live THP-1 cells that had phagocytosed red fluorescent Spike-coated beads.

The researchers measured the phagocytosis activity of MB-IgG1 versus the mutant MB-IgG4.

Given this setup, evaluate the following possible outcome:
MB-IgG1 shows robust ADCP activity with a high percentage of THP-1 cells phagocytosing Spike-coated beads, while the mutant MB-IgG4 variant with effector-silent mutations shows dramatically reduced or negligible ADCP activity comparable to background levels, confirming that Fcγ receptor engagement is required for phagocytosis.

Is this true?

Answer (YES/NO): YES